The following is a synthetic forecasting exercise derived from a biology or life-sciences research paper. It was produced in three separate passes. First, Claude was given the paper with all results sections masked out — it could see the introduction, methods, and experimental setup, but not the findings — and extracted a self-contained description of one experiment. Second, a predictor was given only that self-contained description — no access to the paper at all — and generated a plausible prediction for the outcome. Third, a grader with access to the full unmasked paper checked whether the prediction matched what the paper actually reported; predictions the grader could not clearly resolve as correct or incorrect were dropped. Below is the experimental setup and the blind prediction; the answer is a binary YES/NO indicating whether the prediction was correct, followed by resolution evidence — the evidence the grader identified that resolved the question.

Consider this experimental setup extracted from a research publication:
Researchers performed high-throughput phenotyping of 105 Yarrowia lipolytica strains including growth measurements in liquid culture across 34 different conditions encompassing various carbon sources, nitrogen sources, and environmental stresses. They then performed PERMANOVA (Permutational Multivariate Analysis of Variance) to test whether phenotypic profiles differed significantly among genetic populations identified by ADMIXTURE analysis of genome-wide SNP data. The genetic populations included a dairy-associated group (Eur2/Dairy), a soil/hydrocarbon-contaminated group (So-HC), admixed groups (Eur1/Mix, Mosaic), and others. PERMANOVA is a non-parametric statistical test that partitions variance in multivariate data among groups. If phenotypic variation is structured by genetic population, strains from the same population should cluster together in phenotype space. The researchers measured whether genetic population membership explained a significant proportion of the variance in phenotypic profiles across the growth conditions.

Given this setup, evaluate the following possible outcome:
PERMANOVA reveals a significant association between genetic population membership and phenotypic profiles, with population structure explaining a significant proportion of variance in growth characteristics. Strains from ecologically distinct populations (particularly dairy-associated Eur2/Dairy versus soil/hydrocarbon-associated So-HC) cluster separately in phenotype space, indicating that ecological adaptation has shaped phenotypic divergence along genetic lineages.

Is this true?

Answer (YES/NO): YES